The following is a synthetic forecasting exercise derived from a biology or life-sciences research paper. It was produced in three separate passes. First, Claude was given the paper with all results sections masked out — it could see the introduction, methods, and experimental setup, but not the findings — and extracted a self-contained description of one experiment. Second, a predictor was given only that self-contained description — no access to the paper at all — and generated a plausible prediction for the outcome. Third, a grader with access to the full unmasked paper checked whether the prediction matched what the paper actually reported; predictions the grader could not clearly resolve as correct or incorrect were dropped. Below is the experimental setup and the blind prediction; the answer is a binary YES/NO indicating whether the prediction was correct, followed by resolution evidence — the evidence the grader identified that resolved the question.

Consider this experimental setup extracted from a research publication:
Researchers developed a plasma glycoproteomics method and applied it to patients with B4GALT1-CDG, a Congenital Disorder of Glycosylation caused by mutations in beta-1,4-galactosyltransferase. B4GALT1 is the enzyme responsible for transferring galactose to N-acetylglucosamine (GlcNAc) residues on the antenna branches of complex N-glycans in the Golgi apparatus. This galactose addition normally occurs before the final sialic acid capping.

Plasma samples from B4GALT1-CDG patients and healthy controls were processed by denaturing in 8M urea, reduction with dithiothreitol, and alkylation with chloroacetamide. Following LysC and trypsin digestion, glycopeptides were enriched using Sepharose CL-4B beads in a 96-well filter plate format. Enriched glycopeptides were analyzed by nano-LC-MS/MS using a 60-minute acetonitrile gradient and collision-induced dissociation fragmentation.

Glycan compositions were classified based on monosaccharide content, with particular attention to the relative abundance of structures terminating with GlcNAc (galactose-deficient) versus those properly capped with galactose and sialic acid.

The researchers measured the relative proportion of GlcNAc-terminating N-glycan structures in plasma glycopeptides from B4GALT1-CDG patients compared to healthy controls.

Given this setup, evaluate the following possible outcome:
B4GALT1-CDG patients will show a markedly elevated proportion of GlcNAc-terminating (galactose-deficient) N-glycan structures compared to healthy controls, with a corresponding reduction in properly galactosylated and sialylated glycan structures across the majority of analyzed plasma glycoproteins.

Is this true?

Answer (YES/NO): YES